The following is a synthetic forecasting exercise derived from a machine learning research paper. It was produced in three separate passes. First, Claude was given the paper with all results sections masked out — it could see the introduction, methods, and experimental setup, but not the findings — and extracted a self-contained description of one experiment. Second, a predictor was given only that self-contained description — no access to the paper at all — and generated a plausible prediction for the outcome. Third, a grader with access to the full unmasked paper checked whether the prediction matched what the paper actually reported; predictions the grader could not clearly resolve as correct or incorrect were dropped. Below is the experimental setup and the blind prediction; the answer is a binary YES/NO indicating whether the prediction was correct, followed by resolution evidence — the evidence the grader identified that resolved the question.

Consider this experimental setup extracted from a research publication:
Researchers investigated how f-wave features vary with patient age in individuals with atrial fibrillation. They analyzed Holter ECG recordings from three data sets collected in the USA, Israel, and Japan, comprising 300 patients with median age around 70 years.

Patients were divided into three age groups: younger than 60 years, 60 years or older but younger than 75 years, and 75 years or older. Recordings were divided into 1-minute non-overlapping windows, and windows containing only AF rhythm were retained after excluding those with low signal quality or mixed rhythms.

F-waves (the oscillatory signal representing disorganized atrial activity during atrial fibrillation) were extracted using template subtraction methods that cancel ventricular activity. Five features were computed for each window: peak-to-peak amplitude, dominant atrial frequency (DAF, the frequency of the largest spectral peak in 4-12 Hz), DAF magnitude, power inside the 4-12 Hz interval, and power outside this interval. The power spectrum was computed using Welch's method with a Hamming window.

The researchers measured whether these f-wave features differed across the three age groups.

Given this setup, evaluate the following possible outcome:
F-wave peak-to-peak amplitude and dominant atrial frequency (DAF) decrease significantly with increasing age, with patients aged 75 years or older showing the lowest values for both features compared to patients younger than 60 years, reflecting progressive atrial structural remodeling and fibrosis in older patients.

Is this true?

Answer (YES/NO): NO